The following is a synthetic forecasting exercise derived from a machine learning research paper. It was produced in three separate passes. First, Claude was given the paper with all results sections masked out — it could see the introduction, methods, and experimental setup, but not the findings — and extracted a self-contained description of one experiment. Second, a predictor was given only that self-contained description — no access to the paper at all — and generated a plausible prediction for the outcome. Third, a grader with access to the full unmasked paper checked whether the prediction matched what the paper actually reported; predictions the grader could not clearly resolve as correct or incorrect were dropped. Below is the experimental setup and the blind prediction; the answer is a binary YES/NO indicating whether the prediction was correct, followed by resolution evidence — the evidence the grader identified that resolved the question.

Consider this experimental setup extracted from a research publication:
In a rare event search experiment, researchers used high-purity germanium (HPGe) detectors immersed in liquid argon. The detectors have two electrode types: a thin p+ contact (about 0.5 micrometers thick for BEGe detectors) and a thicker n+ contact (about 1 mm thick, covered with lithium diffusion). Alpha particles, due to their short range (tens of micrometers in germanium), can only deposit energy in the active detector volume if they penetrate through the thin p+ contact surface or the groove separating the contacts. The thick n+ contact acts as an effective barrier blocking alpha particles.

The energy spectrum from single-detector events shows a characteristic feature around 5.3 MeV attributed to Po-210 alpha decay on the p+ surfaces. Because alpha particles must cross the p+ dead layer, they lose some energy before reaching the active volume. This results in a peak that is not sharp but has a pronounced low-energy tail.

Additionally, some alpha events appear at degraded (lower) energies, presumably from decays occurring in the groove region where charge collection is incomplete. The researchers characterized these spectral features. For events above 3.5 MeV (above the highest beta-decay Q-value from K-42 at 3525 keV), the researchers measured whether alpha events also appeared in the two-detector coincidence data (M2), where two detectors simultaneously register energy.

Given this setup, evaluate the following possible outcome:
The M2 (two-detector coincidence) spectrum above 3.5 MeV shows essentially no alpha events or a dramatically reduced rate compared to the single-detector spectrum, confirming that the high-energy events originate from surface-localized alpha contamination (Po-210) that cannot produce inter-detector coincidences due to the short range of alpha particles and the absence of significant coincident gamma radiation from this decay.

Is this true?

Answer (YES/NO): YES